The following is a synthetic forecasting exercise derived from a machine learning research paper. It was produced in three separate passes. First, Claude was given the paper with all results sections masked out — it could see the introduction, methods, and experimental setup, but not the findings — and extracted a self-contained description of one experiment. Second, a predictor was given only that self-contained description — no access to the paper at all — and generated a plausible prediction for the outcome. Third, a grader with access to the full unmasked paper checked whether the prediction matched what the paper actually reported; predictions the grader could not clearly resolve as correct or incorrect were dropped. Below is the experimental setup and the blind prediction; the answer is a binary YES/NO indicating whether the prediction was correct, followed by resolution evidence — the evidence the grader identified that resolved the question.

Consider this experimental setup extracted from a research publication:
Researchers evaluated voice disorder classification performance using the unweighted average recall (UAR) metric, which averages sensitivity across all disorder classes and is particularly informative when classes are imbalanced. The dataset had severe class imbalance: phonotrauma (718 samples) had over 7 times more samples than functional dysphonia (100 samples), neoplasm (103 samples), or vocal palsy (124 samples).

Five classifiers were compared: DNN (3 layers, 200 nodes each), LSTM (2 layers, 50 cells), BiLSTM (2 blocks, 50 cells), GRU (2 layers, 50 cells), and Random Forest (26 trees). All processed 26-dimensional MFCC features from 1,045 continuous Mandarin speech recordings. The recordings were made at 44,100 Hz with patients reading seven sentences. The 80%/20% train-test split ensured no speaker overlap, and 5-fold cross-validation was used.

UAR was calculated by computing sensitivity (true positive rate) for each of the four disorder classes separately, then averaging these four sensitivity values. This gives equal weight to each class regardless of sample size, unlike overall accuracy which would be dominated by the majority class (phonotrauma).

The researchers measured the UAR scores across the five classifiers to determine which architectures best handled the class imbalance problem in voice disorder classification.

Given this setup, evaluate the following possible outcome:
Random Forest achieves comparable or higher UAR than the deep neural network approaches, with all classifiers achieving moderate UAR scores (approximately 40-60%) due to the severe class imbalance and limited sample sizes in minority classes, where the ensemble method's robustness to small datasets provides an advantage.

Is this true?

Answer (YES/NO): NO